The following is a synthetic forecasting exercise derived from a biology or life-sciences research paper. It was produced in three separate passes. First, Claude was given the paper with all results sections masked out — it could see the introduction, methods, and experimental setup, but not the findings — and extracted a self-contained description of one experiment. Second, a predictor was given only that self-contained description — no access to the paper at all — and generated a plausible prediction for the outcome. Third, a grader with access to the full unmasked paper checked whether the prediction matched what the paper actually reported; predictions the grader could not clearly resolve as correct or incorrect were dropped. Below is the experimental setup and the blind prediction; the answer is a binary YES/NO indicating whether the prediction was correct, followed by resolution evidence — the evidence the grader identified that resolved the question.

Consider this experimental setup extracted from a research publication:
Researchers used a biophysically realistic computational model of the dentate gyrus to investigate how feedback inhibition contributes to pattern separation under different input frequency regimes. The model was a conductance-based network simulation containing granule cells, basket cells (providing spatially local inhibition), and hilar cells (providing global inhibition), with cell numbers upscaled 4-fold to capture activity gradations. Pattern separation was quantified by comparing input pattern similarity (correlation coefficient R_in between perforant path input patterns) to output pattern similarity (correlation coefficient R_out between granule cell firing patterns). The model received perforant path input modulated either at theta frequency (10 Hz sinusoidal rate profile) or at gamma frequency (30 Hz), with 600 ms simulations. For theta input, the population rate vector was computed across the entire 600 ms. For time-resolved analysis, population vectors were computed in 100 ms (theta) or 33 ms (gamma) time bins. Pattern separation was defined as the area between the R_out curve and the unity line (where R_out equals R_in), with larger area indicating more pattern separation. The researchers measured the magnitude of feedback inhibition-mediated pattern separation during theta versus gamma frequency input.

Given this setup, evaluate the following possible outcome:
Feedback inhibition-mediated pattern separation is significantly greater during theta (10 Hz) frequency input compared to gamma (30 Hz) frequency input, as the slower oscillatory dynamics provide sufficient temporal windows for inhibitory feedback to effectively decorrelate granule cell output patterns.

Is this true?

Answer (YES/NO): NO